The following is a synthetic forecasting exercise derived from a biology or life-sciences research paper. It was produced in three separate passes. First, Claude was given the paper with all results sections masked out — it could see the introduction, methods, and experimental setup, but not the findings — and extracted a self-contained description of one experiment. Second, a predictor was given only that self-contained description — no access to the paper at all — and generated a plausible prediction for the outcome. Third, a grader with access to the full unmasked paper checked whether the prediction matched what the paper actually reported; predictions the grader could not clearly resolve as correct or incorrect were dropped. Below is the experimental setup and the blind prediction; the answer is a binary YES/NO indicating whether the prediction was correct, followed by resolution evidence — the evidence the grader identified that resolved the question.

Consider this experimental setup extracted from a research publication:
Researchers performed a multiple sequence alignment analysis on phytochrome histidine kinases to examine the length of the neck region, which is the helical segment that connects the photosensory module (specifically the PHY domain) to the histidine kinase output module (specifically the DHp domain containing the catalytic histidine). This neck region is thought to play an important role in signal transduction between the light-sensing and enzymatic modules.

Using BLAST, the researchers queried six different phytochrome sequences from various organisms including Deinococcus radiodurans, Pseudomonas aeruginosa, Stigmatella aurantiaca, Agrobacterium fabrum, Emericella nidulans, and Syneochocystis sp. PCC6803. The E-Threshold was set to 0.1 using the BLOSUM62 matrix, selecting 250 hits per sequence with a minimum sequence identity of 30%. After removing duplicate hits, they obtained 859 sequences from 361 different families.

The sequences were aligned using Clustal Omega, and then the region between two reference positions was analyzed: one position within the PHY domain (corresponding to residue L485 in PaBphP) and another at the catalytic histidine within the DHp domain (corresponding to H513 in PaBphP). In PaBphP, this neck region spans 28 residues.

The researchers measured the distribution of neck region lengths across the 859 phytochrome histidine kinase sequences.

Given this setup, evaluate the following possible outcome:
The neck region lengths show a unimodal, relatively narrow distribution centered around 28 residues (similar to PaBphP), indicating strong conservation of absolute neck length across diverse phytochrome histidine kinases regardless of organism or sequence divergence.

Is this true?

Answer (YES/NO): NO